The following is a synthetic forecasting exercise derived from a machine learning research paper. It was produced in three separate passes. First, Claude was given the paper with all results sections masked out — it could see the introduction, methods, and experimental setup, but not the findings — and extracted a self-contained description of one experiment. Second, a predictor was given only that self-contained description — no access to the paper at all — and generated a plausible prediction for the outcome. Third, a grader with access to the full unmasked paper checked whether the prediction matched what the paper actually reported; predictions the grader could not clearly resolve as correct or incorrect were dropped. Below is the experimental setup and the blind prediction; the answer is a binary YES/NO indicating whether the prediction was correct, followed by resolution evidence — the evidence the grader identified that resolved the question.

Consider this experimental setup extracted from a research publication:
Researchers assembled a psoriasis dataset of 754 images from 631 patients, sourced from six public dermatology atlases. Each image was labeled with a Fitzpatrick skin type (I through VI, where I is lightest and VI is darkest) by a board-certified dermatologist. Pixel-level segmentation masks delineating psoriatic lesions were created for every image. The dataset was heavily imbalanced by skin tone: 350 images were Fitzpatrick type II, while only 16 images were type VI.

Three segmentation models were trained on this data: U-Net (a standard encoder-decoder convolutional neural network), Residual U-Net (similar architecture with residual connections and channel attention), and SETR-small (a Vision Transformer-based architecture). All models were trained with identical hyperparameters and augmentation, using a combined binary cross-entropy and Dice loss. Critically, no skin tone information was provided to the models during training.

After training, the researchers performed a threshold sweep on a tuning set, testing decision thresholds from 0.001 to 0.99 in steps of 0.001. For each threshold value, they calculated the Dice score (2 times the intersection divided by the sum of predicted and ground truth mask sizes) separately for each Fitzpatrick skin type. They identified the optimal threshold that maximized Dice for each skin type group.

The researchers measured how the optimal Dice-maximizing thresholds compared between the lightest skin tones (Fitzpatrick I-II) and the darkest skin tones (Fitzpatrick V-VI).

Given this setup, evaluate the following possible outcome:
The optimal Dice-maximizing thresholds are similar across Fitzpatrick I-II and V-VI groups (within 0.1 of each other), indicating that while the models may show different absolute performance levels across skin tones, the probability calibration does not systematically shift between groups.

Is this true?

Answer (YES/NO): NO